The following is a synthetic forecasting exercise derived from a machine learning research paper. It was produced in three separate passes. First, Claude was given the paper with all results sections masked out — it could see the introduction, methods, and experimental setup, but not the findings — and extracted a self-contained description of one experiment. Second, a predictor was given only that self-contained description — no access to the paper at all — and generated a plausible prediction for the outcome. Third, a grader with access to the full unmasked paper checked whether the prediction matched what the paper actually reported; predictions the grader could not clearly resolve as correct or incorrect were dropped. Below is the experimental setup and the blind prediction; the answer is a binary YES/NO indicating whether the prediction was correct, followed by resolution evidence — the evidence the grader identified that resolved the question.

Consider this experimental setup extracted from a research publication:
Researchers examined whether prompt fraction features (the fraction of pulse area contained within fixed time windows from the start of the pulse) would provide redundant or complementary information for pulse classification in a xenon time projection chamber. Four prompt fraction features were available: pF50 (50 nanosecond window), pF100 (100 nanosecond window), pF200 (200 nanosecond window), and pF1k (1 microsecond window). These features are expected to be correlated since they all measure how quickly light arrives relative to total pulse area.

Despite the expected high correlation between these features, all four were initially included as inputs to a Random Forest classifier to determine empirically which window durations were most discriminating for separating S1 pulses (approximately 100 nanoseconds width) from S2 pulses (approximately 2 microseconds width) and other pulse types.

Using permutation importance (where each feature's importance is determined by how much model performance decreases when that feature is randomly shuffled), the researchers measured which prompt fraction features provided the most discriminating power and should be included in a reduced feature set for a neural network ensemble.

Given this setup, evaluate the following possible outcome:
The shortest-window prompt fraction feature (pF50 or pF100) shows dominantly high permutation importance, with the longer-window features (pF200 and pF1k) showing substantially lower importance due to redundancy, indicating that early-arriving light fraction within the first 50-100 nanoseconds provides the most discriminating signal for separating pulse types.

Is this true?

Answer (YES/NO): NO